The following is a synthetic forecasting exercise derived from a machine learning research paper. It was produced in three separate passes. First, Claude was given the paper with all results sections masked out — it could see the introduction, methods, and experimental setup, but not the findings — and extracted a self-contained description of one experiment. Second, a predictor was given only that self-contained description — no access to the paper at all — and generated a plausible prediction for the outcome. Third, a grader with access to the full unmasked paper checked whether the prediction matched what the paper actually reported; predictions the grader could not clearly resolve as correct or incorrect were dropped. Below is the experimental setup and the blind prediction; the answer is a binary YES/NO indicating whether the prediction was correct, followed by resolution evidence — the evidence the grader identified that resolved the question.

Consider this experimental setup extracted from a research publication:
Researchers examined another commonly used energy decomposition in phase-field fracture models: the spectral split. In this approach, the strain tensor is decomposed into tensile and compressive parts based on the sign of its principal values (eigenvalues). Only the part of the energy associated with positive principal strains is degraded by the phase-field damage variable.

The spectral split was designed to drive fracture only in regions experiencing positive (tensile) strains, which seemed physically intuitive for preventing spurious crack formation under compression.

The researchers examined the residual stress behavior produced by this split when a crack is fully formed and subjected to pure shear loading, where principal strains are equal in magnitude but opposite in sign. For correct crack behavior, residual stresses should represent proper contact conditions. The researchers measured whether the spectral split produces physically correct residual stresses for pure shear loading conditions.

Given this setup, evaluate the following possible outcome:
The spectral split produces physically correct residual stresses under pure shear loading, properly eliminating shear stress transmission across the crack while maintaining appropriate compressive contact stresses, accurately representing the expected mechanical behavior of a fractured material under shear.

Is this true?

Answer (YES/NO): NO